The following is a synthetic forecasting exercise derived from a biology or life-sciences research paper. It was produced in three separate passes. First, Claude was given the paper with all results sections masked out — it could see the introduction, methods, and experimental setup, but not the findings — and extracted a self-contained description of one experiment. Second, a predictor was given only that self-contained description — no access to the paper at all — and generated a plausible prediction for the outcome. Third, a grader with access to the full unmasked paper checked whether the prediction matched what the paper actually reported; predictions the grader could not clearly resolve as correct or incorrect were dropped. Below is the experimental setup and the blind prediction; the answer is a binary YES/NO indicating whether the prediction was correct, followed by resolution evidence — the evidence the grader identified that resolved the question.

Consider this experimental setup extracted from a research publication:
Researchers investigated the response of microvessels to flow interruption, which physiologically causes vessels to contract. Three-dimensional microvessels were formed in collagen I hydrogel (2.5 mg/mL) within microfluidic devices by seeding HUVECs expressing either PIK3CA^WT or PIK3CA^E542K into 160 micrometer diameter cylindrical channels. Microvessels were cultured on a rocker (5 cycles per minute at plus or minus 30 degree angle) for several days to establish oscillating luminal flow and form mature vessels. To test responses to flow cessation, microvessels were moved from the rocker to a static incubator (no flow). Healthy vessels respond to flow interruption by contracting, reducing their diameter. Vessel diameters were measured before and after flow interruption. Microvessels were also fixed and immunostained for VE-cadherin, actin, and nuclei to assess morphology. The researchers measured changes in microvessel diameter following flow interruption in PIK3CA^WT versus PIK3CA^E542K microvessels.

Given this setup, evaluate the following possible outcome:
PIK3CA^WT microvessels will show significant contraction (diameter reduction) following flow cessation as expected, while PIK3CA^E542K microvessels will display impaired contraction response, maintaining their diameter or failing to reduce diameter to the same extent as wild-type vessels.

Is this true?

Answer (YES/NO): NO